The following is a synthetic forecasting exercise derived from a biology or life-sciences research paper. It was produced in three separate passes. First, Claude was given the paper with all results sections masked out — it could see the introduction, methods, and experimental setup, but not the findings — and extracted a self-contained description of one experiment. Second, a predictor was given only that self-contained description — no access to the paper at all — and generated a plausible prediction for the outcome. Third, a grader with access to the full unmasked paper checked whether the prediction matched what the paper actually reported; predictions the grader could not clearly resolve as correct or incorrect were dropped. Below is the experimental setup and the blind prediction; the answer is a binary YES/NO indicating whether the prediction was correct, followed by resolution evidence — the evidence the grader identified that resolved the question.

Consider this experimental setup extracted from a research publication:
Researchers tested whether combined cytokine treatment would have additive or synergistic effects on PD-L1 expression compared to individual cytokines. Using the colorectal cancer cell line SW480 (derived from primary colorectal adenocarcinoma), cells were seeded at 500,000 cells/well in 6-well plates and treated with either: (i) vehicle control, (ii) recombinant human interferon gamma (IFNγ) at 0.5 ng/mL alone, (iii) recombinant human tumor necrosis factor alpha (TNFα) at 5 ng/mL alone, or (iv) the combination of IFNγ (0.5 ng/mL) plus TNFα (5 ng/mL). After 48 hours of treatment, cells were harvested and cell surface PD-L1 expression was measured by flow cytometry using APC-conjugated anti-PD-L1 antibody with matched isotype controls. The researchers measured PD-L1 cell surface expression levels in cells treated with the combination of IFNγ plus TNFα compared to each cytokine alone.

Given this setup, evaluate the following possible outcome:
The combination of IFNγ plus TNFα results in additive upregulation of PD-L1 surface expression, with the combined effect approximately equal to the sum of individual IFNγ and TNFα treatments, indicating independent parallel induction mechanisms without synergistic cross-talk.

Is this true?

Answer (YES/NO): NO